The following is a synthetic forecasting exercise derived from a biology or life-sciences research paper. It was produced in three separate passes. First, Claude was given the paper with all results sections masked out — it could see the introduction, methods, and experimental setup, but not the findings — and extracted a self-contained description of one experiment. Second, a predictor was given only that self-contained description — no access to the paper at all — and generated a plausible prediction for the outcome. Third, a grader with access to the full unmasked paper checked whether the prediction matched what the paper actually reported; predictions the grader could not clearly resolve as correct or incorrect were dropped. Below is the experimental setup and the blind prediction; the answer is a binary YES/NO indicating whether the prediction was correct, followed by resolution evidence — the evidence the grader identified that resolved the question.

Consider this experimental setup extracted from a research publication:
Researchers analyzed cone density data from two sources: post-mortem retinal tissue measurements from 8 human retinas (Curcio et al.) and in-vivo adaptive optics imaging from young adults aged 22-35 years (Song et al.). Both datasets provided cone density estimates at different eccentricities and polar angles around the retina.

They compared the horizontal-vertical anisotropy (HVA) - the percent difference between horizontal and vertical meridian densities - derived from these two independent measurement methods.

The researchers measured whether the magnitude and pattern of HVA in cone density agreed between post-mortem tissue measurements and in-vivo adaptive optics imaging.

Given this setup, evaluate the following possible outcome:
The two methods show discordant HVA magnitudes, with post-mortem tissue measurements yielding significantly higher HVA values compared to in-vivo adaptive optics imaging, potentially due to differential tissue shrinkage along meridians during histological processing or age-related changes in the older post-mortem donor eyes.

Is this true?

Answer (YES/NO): NO